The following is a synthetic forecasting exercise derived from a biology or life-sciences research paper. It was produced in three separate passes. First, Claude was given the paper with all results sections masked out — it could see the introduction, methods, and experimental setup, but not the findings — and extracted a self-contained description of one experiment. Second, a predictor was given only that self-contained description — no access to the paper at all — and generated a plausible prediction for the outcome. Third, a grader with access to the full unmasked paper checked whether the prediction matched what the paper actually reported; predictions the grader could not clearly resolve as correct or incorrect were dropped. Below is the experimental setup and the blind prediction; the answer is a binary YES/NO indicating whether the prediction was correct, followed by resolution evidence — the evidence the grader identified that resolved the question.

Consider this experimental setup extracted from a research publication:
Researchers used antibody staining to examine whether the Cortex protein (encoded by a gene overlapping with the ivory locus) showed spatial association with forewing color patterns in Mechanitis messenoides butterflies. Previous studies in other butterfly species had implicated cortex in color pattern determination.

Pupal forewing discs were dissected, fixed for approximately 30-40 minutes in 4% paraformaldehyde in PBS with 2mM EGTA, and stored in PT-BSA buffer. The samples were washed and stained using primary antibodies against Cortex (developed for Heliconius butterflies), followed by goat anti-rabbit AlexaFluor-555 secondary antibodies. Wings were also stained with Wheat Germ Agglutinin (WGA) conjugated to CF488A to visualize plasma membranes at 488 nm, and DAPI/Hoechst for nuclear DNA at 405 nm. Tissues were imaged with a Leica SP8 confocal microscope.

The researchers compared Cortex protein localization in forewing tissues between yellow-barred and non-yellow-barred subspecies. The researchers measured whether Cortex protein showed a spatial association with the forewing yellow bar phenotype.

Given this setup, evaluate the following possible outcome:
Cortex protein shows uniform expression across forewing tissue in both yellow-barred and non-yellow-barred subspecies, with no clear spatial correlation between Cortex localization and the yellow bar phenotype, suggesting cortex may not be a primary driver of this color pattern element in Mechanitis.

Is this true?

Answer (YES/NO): YES